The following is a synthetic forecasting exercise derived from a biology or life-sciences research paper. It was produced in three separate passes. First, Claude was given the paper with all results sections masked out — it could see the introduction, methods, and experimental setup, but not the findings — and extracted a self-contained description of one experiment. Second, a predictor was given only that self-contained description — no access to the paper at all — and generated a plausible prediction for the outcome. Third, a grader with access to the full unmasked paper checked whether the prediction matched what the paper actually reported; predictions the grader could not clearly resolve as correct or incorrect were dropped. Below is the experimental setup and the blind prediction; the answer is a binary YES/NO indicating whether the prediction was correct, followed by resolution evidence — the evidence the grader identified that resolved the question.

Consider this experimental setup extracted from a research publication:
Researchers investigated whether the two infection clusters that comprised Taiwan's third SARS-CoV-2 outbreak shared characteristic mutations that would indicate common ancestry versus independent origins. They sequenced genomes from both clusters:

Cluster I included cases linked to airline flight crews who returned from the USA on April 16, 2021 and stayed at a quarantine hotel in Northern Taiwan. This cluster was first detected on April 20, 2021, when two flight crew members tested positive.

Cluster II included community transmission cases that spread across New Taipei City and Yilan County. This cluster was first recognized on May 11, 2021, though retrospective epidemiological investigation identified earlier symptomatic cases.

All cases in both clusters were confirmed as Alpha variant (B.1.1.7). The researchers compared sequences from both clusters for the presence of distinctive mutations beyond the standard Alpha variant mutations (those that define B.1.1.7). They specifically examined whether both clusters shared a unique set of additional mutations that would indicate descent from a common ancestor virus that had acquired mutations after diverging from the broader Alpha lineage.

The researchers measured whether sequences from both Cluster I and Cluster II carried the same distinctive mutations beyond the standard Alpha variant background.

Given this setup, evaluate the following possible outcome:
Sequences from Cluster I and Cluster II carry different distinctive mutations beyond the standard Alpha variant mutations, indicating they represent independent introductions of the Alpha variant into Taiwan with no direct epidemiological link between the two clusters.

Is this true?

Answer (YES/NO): NO